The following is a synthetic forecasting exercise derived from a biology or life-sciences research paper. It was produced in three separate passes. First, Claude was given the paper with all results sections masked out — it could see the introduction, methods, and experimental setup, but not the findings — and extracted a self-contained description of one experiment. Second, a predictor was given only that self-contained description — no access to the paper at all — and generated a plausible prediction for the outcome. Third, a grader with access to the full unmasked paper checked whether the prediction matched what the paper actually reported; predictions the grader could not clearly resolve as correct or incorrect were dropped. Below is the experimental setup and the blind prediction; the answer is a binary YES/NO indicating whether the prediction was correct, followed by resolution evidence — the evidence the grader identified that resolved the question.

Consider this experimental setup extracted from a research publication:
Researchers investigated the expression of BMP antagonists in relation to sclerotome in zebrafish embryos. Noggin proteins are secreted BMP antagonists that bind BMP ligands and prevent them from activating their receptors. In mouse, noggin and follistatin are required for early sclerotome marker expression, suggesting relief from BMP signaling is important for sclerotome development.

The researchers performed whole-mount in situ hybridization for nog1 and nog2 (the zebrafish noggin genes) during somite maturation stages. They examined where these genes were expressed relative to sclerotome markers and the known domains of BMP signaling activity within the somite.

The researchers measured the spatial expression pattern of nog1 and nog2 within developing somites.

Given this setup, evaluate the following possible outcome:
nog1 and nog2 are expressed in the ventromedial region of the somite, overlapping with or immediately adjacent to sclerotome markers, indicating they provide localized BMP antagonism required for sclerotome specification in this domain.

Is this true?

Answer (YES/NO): NO